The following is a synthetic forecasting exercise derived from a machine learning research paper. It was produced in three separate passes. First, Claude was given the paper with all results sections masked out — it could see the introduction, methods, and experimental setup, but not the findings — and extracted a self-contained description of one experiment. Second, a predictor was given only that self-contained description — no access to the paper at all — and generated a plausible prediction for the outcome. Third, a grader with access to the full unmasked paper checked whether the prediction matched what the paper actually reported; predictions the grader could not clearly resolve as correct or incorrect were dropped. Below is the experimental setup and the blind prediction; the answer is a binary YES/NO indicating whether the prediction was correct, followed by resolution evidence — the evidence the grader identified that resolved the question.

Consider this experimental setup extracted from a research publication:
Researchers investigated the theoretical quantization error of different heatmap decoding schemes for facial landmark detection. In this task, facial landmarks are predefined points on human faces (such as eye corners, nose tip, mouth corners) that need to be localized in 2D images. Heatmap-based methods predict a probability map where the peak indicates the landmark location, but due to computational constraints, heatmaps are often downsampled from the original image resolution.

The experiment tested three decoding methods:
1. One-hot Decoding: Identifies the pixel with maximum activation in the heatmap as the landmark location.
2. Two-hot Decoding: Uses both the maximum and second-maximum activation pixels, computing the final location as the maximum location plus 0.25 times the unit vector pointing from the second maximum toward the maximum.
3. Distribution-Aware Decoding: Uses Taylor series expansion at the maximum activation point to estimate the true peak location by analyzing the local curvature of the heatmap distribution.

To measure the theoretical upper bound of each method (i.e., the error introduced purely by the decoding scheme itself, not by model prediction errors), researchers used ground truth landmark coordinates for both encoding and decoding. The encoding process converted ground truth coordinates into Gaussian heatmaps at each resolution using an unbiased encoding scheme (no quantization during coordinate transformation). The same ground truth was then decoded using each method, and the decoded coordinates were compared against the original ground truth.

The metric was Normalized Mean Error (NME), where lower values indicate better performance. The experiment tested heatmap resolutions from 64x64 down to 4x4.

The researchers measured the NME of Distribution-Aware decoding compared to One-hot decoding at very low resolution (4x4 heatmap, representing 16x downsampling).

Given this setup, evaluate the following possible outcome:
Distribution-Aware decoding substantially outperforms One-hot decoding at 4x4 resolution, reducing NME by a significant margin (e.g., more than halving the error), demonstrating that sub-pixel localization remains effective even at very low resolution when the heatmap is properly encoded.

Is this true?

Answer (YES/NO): NO